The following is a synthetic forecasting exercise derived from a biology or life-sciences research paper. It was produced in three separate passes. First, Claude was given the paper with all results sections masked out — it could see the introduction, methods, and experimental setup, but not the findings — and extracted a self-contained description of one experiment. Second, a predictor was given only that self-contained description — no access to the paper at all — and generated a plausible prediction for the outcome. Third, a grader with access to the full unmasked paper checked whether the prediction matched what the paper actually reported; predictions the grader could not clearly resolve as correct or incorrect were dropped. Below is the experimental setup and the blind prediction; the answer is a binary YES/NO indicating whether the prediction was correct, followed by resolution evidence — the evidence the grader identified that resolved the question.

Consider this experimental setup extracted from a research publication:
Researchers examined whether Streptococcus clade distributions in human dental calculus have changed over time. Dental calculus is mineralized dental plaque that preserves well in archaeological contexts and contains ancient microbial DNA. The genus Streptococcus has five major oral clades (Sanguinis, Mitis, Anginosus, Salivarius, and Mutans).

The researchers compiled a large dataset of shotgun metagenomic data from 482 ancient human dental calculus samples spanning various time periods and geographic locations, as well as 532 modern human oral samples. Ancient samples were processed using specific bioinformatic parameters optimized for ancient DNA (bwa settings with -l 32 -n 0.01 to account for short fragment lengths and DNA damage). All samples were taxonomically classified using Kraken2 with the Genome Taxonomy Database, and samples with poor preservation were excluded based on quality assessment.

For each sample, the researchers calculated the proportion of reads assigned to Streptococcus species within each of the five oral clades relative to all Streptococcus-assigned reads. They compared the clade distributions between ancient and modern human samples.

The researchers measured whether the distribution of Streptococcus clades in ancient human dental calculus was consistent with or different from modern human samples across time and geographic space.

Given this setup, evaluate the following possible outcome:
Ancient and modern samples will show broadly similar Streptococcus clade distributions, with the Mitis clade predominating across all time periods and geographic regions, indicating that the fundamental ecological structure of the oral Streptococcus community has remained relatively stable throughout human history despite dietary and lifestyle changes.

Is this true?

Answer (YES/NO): NO